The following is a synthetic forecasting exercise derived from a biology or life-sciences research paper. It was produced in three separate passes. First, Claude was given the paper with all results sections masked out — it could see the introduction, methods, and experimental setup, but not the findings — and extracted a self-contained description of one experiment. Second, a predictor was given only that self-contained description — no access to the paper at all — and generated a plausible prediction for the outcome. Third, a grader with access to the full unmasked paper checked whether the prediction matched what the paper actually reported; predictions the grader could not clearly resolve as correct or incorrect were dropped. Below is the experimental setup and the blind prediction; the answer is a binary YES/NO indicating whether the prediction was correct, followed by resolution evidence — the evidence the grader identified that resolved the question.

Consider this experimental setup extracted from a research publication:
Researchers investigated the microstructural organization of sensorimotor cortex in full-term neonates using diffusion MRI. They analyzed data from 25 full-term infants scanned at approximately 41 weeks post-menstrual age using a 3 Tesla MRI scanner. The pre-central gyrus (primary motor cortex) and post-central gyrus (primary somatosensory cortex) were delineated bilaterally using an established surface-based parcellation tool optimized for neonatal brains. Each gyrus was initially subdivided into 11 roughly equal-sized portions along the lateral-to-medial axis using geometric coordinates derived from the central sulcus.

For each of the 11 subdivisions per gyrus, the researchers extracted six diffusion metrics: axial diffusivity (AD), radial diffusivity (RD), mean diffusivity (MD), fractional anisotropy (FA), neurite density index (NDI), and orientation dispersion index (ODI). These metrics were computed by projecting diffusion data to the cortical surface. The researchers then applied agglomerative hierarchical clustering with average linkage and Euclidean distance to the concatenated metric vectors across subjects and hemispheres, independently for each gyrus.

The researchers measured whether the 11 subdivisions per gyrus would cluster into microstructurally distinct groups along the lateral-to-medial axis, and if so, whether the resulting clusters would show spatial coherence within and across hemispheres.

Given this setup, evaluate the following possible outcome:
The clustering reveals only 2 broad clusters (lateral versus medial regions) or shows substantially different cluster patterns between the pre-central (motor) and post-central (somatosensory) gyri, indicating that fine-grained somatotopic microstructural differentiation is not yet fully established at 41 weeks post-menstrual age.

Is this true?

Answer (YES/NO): NO